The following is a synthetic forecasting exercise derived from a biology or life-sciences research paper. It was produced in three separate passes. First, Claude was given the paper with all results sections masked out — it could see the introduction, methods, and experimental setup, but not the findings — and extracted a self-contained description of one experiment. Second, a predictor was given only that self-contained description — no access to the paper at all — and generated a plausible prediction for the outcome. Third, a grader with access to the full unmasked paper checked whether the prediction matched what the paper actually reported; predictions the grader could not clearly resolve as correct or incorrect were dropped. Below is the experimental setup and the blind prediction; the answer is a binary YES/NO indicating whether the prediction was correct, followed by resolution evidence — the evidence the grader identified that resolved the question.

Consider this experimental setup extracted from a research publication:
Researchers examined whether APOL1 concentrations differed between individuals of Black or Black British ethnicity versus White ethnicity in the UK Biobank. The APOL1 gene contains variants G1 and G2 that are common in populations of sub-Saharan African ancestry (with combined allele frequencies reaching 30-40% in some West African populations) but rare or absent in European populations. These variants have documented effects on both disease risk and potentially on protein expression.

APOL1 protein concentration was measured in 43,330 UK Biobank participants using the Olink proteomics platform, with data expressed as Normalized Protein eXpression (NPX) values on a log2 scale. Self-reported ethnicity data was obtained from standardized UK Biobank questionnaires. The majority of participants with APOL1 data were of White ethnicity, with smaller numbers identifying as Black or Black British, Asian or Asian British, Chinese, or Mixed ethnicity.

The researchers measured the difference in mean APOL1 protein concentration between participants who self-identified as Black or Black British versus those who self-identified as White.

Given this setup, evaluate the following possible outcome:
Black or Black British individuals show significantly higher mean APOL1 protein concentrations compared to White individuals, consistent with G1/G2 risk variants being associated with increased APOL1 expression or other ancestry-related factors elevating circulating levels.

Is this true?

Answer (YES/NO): YES